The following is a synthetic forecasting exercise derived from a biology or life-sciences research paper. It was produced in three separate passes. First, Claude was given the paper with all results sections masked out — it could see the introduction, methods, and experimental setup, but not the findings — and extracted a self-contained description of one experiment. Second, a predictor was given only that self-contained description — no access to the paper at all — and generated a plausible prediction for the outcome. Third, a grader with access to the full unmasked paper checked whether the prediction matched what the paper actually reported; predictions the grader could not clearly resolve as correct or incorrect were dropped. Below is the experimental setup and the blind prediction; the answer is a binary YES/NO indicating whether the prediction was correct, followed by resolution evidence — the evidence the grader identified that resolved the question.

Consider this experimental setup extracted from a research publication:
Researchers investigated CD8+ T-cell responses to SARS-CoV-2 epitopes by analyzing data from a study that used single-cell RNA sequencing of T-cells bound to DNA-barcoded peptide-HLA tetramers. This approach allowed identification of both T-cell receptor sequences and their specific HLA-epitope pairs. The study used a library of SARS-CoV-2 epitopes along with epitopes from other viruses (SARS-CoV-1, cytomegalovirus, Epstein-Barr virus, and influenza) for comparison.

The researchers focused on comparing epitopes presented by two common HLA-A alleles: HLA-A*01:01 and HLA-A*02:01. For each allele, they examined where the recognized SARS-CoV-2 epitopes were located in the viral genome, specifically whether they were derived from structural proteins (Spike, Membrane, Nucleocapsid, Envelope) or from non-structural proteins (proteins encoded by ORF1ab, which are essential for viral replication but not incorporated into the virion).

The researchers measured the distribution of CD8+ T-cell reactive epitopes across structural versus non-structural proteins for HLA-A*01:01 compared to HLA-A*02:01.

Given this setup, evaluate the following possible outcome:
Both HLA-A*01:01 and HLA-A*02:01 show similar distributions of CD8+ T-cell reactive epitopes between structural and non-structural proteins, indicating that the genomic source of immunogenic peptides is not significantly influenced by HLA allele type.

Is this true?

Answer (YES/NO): NO